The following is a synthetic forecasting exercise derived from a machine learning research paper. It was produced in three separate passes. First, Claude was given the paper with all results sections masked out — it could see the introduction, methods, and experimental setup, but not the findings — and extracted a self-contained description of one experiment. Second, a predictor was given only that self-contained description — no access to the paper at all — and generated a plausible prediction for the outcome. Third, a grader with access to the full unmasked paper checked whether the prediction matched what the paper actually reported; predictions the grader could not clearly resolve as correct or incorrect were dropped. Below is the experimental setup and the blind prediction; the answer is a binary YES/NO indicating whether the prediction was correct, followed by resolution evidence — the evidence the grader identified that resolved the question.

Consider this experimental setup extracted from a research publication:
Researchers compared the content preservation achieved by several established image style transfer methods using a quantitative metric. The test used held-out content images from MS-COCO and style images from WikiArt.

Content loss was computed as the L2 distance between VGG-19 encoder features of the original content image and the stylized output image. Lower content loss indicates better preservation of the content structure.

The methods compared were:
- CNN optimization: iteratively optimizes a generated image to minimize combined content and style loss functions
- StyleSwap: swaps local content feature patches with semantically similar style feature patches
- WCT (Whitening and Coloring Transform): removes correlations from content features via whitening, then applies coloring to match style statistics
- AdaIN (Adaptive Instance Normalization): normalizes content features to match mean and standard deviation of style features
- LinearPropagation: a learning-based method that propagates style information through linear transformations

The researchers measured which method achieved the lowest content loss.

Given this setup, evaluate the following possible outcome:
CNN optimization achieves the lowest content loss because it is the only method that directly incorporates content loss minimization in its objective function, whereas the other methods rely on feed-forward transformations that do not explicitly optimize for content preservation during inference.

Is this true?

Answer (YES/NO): YES